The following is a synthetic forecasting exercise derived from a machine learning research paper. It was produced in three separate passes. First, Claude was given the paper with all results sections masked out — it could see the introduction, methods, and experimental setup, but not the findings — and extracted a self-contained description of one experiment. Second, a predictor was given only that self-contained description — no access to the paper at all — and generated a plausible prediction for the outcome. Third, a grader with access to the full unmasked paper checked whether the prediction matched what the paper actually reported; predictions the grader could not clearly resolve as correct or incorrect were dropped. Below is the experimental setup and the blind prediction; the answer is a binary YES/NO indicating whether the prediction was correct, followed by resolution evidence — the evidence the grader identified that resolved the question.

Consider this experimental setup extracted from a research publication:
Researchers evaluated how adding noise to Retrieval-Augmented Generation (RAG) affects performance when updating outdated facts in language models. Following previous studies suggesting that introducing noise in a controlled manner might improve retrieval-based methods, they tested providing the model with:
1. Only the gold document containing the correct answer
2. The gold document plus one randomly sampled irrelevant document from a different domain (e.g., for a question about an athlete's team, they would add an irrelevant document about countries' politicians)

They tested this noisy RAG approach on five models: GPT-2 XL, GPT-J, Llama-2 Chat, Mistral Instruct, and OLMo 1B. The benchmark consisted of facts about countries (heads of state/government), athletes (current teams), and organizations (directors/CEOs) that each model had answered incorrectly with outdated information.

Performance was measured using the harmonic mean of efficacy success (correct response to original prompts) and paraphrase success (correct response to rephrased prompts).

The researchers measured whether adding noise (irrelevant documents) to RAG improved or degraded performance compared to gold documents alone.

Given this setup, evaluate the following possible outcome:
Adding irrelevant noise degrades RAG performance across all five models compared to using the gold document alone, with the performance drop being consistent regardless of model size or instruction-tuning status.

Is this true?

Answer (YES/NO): NO